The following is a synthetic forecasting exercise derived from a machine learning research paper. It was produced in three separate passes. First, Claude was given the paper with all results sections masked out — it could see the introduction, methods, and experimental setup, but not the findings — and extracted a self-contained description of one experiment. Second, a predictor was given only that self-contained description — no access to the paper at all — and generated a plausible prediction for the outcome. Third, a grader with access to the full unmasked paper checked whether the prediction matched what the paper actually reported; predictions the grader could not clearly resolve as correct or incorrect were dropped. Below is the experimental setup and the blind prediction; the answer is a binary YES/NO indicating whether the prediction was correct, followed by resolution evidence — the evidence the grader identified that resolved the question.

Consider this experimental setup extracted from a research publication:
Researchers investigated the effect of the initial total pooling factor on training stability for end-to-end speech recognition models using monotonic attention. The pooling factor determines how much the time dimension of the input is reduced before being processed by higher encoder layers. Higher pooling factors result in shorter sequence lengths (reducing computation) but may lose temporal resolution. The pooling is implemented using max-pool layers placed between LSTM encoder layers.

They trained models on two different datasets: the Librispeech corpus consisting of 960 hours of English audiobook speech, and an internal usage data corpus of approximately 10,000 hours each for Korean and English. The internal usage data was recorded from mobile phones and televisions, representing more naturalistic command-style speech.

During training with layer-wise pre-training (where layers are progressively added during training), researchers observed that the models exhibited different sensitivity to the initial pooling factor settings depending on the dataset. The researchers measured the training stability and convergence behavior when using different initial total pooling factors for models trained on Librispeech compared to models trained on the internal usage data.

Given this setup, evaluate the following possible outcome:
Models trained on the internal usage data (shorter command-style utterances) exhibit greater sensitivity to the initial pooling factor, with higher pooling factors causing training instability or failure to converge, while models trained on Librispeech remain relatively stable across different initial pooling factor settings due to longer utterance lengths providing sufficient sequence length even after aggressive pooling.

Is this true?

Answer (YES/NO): YES